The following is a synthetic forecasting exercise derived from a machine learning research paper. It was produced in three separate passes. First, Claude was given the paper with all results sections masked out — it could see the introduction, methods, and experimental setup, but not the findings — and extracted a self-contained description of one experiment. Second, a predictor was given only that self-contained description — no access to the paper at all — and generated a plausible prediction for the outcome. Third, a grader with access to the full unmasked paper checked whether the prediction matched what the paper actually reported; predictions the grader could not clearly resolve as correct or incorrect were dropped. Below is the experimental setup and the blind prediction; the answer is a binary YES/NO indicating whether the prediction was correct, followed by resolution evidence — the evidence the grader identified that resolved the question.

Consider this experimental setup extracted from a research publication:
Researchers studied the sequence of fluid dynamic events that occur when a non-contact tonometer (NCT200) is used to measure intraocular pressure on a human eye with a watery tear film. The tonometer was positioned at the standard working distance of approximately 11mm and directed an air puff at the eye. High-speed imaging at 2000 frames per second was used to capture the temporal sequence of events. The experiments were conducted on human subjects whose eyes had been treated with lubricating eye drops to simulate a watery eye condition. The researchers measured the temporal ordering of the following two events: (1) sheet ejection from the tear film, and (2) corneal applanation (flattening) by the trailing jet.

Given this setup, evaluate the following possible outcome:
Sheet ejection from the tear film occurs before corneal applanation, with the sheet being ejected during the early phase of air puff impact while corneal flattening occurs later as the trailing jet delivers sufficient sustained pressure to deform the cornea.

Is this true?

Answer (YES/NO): YES